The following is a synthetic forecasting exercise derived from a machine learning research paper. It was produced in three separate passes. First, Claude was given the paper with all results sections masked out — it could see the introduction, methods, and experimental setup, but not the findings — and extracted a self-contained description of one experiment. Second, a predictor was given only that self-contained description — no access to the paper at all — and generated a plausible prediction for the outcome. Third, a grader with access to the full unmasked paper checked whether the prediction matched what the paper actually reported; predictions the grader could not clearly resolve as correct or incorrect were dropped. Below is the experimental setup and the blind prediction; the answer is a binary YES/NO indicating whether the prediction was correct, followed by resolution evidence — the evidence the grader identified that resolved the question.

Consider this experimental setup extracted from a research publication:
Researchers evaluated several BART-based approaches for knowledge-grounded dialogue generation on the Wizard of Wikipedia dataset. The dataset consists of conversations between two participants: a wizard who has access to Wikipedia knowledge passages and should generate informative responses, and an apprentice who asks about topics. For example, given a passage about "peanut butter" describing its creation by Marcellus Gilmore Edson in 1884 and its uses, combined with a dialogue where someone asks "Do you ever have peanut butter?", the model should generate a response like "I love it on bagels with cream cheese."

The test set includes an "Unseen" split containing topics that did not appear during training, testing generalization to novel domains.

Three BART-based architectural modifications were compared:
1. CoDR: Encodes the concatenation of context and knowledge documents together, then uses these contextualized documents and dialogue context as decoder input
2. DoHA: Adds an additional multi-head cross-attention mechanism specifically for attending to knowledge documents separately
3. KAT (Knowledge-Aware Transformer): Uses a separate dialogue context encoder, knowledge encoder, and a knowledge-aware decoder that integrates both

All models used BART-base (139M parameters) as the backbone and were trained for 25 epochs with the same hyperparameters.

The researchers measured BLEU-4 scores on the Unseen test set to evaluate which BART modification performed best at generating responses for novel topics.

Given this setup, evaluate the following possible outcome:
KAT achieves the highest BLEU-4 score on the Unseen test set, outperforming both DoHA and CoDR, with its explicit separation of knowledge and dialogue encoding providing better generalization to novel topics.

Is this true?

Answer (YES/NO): NO